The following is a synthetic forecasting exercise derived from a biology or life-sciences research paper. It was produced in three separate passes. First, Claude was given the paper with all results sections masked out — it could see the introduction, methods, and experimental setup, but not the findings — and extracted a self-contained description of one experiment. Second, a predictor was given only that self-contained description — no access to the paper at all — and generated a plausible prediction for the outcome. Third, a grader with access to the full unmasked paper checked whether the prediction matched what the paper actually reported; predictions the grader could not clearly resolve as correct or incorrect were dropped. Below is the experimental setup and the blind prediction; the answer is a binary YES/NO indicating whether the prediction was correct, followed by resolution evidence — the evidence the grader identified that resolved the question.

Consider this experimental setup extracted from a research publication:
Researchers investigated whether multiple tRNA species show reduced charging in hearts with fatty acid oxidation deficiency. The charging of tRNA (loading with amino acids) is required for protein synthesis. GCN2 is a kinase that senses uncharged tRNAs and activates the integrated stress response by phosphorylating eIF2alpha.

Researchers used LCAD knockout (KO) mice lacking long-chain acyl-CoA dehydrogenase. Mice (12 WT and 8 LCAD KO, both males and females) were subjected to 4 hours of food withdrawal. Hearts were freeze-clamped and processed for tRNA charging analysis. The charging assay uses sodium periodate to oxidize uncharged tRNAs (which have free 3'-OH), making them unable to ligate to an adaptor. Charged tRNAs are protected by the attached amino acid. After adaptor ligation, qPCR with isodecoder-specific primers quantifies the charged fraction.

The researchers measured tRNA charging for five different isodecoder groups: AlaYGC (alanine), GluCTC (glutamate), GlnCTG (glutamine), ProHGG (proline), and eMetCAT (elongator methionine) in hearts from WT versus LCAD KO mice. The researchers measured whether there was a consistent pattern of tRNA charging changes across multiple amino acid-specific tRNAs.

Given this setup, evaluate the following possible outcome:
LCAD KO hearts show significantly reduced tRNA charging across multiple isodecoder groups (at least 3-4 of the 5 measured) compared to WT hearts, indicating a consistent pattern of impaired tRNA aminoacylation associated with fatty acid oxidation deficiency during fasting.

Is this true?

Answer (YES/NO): YES